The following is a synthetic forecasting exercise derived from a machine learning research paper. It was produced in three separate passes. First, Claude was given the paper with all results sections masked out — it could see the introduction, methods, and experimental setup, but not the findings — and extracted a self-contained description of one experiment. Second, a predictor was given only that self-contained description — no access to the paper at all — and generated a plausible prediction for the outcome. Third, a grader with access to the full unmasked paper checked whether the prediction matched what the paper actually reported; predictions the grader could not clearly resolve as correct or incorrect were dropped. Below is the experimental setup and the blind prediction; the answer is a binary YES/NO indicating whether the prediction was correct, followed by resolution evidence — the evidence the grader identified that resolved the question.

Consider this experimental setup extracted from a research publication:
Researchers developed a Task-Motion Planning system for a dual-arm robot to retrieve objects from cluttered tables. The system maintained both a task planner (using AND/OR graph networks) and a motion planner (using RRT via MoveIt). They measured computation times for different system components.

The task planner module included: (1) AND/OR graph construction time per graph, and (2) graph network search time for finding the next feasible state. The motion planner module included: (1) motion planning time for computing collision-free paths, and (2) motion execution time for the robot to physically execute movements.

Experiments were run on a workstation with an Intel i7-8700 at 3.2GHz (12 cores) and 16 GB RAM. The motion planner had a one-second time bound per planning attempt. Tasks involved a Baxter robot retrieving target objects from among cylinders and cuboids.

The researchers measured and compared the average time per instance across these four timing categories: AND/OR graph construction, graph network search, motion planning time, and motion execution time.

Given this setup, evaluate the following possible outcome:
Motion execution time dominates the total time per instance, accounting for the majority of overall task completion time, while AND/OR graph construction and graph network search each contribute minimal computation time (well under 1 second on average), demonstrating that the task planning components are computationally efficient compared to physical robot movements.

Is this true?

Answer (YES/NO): YES